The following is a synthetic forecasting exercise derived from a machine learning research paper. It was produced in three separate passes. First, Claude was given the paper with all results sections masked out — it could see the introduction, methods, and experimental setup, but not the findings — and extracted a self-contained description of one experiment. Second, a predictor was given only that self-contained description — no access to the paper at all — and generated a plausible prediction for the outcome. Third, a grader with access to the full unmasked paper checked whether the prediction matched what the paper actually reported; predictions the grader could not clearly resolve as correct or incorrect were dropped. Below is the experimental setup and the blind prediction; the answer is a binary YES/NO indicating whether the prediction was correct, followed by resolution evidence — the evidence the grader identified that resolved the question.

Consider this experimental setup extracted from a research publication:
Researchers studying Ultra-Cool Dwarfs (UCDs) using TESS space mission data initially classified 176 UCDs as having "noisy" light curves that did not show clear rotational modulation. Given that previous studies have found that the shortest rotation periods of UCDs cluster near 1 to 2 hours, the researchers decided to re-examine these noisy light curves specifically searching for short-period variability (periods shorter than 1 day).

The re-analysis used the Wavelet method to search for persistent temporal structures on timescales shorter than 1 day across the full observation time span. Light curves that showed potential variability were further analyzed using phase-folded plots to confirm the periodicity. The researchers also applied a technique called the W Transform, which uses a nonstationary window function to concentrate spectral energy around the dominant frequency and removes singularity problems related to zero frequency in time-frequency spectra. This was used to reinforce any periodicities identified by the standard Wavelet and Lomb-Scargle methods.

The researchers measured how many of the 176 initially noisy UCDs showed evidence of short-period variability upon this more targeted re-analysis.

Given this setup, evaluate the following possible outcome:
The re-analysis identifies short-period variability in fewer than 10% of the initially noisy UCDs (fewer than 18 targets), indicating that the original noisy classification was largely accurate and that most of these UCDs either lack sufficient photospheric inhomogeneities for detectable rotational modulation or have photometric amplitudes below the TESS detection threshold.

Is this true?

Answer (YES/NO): YES